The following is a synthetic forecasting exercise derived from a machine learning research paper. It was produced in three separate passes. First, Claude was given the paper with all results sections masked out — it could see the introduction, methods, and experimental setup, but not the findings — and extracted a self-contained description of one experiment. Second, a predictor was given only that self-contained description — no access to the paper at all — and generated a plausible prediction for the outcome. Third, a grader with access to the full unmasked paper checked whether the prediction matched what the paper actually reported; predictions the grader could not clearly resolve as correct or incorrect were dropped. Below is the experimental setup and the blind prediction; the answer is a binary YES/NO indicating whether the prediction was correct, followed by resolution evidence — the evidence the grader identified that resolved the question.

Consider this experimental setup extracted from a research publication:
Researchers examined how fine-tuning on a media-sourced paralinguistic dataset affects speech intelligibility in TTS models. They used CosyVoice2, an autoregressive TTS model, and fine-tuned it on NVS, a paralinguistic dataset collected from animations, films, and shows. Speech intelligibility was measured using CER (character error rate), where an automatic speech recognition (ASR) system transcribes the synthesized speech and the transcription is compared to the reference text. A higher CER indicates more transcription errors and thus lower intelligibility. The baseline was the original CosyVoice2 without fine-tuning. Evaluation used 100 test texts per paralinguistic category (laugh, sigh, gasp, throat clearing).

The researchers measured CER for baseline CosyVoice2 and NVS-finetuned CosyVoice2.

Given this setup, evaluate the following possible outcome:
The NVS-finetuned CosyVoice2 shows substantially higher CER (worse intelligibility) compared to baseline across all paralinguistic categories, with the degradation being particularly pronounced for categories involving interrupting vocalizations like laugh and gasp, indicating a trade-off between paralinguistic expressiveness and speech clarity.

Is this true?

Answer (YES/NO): NO